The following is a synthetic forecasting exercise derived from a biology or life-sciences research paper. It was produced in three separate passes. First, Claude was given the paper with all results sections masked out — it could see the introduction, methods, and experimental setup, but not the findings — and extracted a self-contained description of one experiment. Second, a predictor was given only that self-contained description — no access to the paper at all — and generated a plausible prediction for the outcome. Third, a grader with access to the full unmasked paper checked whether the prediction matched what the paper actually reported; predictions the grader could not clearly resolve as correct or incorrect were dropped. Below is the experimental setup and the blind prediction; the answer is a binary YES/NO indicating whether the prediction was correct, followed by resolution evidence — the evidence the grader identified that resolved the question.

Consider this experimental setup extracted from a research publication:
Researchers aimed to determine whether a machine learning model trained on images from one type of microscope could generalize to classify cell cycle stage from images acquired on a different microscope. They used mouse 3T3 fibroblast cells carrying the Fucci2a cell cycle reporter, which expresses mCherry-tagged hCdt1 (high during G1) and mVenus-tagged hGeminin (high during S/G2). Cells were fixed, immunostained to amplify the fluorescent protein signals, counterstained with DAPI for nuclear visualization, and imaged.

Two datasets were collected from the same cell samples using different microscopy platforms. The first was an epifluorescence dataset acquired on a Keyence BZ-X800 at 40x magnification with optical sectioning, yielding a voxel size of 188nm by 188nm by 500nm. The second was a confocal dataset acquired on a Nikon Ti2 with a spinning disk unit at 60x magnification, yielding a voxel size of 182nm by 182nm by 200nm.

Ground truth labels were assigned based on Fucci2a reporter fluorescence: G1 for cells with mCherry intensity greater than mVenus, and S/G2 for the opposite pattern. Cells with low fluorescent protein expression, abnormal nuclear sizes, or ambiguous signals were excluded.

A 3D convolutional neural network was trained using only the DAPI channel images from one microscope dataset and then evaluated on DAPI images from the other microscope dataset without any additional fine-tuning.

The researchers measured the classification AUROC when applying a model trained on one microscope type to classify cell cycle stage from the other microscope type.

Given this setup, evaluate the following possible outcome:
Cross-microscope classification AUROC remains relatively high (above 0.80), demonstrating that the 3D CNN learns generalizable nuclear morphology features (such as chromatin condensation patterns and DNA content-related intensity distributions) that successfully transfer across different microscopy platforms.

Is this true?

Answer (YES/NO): NO